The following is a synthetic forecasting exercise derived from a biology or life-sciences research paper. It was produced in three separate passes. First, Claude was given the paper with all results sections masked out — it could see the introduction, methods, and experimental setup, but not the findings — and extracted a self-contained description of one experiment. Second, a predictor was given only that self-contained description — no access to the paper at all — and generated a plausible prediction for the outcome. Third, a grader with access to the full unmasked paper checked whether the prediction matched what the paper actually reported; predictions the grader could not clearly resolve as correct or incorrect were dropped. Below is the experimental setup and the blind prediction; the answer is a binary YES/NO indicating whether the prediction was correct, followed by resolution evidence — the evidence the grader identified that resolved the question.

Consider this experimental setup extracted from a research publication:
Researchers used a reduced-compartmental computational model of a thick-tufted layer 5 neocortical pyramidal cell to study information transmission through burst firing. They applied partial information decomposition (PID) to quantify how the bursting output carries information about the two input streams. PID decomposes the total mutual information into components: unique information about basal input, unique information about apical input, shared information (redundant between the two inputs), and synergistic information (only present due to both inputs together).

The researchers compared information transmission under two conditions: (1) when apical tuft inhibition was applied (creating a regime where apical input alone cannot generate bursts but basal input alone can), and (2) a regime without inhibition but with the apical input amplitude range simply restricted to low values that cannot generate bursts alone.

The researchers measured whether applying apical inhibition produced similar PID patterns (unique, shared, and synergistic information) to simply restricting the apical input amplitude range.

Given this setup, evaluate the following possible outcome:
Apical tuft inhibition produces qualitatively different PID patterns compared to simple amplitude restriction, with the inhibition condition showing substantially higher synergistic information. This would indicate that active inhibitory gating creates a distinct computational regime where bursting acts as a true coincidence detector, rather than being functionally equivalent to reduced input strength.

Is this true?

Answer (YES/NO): NO